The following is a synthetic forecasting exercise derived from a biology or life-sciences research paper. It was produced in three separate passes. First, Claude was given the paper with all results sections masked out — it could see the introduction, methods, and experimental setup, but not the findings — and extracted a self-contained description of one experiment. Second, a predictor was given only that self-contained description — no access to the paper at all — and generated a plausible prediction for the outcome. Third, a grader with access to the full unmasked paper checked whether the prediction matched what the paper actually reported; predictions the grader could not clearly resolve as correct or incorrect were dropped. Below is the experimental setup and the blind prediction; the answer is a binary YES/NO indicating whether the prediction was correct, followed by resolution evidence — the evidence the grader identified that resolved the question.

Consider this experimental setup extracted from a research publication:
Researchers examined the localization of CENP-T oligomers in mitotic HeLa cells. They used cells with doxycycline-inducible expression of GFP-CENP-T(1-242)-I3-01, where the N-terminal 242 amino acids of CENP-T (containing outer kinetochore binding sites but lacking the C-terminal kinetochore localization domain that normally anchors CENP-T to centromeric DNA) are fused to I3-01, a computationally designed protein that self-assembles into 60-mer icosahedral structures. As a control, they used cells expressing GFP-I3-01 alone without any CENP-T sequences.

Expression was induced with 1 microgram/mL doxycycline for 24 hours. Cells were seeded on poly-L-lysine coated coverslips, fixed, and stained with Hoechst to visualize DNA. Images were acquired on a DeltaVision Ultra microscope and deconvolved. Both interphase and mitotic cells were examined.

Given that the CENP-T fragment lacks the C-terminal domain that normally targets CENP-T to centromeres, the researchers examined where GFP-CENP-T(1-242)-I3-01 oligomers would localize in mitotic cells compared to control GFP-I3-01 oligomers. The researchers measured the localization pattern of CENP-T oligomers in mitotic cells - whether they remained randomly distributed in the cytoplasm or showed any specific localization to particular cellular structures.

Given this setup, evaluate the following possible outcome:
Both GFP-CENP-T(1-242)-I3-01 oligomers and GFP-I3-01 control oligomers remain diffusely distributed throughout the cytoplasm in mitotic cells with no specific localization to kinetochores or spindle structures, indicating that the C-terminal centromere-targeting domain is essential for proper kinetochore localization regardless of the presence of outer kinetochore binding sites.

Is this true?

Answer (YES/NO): NO